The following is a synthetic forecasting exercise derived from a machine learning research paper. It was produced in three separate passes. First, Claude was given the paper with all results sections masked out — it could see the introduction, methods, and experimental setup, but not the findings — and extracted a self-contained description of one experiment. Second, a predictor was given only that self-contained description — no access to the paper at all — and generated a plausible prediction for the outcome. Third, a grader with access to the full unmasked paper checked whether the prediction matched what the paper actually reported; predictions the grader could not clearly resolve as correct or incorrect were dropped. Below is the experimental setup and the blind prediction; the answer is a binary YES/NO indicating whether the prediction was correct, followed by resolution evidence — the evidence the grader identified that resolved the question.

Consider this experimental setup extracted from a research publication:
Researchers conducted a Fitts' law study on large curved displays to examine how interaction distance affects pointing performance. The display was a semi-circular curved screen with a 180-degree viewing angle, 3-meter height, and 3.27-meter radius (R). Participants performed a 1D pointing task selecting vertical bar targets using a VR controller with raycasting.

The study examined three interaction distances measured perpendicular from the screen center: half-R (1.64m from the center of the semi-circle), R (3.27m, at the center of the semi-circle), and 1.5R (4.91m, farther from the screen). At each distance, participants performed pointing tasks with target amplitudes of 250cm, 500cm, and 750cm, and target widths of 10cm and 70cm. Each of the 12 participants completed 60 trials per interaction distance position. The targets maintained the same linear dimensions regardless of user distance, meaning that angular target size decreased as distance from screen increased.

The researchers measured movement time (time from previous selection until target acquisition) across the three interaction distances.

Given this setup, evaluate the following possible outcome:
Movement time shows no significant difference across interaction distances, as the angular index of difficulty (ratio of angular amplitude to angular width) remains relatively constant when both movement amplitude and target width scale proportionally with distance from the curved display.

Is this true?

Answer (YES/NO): NO